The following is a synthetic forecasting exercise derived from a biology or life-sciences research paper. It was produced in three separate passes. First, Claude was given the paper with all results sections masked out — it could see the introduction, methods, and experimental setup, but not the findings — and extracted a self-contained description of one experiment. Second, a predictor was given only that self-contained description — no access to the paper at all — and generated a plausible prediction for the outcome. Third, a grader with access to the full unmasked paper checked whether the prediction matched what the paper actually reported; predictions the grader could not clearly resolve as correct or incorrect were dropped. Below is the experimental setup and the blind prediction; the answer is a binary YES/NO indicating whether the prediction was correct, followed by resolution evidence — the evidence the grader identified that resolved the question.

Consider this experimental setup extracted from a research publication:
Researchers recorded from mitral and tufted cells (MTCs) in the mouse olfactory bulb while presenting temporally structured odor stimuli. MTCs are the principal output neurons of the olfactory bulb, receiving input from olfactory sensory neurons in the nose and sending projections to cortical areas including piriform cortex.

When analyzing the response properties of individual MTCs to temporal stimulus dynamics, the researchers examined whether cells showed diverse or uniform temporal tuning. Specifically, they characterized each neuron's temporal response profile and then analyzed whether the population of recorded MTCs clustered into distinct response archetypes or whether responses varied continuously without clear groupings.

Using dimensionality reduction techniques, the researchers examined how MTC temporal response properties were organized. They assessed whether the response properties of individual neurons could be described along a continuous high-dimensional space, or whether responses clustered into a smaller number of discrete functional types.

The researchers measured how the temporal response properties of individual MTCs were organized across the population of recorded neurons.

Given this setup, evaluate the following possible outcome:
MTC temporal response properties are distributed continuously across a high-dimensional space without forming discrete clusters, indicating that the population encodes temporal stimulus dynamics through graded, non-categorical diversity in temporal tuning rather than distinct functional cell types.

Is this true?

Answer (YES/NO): NO